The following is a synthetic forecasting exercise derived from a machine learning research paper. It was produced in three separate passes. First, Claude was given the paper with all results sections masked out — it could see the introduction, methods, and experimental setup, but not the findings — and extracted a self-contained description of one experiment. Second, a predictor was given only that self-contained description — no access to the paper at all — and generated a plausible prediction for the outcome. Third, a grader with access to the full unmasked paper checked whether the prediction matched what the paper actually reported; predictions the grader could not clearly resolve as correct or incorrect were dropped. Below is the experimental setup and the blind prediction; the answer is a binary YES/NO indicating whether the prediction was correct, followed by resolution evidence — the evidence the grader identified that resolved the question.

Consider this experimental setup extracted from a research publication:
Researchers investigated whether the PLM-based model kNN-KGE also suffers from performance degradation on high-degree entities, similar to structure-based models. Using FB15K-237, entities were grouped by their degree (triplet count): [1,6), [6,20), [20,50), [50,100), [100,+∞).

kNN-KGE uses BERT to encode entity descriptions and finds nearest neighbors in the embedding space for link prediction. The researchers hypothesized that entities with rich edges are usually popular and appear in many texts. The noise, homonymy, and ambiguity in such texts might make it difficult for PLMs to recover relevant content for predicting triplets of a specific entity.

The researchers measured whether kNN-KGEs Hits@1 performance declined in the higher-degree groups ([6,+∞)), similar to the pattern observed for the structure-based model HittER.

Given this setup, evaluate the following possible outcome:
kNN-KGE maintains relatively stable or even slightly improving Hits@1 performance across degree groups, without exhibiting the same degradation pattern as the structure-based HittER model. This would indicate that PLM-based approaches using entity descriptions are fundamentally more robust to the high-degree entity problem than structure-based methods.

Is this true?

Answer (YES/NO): NO